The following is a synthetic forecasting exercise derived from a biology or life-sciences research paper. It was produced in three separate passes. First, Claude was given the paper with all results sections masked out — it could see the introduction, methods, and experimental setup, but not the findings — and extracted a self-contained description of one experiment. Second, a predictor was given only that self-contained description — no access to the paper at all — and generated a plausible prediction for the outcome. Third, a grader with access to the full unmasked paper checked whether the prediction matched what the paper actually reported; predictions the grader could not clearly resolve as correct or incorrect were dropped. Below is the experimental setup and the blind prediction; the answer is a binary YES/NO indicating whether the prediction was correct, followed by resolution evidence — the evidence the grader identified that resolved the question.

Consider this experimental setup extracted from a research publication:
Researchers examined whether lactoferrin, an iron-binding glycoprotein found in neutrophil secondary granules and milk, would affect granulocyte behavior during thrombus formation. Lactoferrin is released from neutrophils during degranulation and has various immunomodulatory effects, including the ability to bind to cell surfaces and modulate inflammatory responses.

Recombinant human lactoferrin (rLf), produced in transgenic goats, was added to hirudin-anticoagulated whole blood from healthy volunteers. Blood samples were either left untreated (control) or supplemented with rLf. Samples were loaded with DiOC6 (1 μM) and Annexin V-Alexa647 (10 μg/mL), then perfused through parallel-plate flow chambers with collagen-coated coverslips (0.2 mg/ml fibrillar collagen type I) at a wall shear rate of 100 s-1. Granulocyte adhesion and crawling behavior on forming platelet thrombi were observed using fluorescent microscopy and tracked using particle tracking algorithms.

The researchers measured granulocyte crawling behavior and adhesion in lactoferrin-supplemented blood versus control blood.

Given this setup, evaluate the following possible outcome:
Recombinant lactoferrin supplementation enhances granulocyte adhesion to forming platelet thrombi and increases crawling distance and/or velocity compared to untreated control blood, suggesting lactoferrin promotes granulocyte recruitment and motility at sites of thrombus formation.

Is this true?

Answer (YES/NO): NO